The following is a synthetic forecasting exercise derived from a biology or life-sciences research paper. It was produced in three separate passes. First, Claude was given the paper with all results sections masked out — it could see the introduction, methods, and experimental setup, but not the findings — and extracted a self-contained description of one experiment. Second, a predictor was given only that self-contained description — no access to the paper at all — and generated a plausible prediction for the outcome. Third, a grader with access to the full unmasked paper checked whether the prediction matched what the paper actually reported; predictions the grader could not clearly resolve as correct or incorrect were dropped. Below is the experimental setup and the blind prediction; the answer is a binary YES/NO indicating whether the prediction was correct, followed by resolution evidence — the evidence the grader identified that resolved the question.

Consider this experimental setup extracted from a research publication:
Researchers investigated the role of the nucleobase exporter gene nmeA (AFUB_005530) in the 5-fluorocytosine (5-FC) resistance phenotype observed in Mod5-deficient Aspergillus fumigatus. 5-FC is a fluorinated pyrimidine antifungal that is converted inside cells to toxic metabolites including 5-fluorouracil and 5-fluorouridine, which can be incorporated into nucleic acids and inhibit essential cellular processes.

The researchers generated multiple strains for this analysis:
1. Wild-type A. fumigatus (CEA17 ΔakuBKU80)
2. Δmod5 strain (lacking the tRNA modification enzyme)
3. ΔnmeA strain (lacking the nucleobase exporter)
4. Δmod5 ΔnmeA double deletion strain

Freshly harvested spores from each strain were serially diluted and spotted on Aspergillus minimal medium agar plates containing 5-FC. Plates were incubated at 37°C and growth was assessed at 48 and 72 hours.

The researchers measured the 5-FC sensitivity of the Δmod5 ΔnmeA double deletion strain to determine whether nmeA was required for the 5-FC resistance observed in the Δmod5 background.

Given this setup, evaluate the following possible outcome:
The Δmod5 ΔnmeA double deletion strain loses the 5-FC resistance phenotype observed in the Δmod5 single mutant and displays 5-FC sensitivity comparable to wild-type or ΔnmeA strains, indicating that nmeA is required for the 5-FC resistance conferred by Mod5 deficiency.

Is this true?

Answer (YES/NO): NO